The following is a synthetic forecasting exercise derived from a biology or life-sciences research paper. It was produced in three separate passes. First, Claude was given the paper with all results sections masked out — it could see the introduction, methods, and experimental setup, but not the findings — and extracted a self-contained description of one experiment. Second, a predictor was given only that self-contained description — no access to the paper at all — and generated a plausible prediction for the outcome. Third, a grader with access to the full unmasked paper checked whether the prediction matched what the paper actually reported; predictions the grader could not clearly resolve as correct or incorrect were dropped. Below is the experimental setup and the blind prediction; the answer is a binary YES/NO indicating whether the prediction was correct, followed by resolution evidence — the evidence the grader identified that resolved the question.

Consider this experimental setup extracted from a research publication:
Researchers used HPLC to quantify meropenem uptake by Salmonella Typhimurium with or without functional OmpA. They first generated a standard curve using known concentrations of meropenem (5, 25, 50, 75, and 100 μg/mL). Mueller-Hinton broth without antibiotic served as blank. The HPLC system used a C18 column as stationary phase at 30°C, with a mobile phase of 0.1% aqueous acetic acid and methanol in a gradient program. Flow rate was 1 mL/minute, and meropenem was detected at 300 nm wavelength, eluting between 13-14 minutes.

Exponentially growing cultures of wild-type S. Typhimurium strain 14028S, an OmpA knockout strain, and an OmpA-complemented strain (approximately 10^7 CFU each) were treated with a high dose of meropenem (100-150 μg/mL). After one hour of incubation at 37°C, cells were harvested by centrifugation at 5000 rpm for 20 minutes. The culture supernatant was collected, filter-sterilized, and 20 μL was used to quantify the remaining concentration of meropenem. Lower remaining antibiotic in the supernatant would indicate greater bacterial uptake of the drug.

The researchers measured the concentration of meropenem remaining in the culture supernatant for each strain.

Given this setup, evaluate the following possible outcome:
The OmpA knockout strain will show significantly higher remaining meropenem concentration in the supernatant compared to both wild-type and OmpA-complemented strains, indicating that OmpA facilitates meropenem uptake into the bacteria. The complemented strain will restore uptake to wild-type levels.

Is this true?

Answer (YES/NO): NO